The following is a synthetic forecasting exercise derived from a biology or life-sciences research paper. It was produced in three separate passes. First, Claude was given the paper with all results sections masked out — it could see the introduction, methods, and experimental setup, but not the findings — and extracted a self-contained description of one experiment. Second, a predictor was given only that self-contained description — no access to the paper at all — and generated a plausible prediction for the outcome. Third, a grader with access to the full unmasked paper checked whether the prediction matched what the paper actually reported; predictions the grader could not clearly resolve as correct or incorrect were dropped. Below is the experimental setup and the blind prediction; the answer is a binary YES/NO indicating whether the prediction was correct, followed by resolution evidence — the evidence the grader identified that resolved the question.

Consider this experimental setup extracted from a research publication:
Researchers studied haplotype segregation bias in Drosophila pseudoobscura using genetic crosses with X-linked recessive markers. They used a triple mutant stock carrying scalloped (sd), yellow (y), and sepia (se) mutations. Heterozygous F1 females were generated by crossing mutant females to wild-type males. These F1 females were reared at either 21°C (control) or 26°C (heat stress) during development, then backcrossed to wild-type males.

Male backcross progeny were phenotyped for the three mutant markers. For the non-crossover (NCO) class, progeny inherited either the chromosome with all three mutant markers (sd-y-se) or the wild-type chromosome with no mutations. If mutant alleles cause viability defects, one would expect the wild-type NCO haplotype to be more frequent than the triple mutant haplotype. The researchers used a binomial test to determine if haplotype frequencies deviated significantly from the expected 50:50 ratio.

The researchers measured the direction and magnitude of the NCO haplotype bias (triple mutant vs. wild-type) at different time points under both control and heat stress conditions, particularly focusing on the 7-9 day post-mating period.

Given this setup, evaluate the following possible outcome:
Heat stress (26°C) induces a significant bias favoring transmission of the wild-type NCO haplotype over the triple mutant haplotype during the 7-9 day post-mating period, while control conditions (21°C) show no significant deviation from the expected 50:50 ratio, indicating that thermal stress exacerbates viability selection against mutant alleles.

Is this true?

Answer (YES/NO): NO